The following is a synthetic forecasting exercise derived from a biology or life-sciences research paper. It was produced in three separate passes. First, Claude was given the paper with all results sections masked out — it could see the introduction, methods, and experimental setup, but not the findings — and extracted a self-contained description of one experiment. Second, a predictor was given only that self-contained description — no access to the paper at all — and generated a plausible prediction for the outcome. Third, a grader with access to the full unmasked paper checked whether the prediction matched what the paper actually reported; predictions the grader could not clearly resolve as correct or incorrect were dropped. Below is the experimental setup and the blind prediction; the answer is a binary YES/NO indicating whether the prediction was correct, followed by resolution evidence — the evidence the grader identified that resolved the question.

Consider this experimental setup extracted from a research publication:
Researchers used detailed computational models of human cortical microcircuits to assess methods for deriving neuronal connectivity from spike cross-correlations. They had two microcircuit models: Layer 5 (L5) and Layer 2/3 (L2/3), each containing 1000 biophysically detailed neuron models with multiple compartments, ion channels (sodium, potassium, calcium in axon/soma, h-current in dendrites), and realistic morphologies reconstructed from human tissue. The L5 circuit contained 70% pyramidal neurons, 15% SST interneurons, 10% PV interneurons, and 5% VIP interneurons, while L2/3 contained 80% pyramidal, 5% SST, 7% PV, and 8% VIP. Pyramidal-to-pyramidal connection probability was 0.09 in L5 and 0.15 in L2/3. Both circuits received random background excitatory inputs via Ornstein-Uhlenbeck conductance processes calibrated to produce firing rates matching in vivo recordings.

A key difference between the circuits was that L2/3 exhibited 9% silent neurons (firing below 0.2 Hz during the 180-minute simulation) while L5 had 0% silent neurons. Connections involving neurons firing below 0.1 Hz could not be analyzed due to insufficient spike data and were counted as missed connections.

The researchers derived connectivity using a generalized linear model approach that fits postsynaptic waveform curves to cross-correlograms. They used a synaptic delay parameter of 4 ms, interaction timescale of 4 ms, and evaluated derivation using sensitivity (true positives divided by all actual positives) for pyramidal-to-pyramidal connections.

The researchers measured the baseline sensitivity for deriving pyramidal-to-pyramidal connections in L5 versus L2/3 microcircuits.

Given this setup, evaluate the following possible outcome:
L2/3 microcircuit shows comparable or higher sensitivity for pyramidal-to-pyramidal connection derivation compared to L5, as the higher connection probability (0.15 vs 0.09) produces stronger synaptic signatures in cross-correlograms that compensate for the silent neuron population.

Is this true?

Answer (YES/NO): NO